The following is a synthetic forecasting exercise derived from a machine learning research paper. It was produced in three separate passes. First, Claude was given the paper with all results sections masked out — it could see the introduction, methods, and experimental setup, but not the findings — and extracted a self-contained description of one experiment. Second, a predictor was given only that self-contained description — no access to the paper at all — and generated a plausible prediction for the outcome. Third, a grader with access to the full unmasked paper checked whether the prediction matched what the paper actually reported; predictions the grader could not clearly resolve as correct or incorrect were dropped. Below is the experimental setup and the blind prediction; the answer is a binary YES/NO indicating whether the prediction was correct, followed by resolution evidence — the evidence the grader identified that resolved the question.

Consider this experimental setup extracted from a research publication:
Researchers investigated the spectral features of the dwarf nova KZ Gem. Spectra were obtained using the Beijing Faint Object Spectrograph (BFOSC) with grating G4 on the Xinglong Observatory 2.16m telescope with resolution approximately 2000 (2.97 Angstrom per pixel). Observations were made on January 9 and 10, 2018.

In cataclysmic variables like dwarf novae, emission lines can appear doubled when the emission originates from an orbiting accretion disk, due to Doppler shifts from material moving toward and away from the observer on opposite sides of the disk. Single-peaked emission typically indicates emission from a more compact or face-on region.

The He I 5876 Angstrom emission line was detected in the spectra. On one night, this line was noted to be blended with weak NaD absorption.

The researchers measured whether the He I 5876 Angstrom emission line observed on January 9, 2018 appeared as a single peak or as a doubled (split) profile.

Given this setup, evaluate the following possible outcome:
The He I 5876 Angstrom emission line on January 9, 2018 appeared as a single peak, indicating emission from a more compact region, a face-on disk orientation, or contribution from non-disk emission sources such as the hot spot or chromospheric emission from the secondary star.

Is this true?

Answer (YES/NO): NO